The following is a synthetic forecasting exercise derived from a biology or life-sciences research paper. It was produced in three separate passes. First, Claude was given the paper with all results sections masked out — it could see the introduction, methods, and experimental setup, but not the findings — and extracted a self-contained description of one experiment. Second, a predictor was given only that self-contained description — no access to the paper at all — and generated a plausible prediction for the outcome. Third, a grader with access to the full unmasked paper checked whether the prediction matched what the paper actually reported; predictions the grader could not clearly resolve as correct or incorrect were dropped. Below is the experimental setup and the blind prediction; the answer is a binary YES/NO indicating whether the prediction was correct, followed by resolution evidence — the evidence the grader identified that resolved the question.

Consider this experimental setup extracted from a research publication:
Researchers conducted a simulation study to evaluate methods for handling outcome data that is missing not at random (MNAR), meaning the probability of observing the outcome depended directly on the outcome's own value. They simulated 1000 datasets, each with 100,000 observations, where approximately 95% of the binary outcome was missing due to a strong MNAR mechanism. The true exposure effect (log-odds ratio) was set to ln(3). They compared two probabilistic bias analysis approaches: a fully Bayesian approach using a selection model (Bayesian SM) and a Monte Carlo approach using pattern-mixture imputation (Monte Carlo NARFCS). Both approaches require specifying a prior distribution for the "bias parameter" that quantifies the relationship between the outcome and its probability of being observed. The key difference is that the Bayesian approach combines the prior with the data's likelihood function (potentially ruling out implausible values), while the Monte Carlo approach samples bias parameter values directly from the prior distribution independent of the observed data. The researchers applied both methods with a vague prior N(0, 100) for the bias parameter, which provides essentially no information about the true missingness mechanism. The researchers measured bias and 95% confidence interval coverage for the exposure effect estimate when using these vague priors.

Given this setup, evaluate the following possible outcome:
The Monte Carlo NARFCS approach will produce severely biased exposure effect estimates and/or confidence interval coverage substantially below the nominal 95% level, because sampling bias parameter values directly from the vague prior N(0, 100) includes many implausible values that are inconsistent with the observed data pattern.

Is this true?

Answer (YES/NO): YES